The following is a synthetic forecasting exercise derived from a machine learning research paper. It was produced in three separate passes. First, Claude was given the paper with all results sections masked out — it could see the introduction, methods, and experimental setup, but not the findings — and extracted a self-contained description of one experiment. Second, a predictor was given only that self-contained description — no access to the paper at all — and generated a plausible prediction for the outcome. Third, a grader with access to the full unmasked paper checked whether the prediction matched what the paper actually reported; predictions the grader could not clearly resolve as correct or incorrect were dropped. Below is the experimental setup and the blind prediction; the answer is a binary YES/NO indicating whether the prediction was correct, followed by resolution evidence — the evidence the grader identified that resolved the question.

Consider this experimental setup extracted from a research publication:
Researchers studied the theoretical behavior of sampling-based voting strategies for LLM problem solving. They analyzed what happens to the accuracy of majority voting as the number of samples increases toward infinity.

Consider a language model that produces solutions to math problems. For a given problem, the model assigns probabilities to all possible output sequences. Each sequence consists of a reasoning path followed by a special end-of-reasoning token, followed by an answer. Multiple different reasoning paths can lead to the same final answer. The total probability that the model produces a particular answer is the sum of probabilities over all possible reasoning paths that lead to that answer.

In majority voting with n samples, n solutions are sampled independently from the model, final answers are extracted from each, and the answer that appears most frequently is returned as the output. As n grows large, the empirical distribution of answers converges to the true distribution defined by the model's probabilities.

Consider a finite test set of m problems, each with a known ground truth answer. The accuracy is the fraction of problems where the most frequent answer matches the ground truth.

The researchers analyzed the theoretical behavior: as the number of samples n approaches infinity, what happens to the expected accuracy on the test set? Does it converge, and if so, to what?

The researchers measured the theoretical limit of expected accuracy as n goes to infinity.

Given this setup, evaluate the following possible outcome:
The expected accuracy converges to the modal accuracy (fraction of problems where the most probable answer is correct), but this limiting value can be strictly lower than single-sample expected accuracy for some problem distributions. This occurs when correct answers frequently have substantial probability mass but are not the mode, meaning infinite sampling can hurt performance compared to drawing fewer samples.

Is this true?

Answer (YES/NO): NO